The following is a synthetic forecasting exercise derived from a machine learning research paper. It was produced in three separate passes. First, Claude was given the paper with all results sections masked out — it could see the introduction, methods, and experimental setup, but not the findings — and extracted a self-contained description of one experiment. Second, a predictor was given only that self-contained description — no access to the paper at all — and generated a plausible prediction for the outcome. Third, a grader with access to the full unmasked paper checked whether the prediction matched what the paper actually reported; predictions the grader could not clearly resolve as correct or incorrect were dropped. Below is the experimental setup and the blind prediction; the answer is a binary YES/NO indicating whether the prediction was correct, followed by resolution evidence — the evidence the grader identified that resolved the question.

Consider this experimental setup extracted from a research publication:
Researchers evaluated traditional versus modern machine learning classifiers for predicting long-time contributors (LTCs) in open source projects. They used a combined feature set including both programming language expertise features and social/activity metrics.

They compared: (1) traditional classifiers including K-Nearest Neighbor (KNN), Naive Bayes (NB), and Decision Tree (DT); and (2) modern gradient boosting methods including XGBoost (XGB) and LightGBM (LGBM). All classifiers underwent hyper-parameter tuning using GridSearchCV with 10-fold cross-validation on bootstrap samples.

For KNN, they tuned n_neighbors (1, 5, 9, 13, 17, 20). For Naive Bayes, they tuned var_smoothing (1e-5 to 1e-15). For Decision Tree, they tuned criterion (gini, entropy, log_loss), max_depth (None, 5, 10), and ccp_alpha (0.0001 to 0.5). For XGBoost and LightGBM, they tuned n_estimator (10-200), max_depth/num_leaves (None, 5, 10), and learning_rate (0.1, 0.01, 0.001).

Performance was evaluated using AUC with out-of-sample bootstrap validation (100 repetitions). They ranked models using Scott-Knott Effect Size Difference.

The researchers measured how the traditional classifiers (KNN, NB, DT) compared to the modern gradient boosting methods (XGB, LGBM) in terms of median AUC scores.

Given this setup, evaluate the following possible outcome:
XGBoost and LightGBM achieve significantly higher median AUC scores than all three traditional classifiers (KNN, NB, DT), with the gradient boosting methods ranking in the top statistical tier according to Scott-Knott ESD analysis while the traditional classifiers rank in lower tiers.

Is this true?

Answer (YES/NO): NO